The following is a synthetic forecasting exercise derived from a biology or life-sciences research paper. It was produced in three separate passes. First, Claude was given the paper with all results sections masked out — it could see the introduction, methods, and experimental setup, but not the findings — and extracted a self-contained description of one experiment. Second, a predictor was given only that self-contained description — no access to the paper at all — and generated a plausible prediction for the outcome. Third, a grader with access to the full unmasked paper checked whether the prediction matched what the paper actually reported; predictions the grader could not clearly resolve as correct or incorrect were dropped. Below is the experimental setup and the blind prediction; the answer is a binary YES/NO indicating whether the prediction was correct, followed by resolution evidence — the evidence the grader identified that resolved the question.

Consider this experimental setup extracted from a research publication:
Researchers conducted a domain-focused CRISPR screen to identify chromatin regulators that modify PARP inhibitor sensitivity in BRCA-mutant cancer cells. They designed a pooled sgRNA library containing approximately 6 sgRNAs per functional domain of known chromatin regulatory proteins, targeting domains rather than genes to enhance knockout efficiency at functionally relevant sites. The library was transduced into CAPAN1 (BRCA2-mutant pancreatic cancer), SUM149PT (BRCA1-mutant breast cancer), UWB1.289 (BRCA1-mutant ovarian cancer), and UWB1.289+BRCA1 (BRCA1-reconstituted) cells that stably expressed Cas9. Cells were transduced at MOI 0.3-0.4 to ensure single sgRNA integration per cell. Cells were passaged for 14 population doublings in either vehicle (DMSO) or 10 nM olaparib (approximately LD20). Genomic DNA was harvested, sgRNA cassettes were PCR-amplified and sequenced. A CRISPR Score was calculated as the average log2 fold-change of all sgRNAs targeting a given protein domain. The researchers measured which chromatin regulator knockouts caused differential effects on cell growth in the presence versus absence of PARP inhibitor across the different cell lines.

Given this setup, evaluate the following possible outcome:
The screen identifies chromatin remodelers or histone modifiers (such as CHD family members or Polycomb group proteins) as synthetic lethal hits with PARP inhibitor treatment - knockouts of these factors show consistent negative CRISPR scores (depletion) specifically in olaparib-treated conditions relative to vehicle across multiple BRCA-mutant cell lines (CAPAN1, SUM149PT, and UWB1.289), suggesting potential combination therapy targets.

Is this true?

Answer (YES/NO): YES